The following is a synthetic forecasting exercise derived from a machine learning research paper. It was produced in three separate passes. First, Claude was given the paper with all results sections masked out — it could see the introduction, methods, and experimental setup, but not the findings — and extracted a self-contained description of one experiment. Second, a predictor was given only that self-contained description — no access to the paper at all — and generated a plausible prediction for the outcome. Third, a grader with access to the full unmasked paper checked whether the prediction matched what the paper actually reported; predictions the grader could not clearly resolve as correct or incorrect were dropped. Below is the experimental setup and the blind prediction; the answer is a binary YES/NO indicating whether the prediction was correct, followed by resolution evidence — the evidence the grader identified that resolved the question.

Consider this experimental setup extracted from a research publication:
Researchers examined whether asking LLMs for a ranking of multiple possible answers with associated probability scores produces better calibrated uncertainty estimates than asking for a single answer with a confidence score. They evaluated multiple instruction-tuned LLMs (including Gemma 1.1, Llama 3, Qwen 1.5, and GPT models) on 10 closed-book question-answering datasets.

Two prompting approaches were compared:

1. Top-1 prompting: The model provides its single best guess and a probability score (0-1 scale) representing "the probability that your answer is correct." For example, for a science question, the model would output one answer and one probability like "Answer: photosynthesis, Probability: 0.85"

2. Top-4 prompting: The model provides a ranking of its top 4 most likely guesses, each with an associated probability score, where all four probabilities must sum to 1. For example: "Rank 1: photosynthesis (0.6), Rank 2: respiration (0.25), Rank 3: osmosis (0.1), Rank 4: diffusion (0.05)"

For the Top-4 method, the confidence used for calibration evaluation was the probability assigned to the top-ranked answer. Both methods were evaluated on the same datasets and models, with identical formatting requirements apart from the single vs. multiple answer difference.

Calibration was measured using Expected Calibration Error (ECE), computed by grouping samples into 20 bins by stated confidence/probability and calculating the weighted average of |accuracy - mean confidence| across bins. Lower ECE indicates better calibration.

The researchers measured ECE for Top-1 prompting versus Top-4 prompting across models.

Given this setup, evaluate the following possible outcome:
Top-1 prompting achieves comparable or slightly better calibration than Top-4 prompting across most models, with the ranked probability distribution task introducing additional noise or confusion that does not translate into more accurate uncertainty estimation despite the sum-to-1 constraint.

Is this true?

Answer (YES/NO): NO